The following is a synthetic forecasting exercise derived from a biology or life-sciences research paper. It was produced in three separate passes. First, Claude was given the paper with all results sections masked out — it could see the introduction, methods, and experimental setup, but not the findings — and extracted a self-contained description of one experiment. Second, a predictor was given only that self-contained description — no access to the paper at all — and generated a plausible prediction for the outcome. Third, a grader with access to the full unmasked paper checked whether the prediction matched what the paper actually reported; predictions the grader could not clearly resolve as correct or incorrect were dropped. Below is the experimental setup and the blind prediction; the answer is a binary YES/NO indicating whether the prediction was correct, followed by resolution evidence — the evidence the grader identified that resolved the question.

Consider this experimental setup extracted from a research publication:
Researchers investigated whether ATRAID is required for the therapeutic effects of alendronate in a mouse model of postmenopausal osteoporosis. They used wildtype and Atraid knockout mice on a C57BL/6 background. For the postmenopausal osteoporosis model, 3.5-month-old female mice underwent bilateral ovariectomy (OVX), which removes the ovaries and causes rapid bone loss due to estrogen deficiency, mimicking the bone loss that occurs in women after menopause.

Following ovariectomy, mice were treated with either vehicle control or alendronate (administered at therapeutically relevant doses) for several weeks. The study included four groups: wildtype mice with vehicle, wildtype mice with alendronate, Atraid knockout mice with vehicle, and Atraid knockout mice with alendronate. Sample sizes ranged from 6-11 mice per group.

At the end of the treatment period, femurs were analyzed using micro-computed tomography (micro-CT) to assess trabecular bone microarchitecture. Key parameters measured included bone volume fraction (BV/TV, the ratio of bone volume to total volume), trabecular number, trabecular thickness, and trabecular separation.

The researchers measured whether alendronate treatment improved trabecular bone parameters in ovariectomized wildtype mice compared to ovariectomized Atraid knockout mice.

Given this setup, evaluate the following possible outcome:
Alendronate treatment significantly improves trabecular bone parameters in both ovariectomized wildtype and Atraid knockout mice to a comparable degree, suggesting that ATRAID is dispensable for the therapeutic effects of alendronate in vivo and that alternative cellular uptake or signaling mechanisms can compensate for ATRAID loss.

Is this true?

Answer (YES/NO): NO